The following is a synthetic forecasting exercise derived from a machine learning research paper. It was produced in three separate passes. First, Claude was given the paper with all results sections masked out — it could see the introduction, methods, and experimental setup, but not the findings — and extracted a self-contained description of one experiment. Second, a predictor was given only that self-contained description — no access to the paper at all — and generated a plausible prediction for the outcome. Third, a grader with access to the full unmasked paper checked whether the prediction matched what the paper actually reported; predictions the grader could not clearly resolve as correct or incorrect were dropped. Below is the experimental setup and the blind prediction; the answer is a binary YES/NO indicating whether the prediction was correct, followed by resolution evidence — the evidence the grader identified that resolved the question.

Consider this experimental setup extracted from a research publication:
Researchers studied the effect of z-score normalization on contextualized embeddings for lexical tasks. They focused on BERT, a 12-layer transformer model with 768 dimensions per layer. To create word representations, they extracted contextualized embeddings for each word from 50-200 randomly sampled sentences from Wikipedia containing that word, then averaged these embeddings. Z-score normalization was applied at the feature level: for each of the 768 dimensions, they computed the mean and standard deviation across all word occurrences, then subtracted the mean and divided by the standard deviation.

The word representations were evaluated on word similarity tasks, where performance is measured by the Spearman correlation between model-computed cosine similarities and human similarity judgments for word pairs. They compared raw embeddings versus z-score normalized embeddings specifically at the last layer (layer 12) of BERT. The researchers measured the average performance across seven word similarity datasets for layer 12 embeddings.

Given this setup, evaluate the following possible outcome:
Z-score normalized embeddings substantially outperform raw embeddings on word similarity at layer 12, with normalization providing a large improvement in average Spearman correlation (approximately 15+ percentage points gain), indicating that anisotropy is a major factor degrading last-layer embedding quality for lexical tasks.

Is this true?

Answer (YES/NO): NO